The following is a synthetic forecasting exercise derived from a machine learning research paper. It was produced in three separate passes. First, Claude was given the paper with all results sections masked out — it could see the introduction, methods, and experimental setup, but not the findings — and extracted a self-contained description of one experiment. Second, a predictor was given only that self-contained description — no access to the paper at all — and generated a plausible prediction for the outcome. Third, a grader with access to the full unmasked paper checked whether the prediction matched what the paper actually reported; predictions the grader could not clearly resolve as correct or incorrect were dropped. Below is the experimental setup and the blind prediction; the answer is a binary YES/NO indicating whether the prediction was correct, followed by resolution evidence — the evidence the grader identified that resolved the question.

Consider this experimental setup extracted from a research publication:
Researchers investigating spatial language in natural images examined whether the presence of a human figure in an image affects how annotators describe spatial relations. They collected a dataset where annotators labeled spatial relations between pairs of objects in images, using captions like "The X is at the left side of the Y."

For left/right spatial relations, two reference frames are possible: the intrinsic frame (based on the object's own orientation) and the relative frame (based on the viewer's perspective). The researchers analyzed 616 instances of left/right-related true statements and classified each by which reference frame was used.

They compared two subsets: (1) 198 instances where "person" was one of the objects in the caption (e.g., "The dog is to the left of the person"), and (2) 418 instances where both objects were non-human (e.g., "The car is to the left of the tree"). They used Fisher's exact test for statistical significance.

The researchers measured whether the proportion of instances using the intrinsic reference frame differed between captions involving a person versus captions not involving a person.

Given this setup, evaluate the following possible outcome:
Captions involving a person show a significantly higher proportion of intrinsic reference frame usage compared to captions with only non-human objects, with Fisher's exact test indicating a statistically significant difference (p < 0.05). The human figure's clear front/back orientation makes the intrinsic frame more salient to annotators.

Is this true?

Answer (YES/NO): YES